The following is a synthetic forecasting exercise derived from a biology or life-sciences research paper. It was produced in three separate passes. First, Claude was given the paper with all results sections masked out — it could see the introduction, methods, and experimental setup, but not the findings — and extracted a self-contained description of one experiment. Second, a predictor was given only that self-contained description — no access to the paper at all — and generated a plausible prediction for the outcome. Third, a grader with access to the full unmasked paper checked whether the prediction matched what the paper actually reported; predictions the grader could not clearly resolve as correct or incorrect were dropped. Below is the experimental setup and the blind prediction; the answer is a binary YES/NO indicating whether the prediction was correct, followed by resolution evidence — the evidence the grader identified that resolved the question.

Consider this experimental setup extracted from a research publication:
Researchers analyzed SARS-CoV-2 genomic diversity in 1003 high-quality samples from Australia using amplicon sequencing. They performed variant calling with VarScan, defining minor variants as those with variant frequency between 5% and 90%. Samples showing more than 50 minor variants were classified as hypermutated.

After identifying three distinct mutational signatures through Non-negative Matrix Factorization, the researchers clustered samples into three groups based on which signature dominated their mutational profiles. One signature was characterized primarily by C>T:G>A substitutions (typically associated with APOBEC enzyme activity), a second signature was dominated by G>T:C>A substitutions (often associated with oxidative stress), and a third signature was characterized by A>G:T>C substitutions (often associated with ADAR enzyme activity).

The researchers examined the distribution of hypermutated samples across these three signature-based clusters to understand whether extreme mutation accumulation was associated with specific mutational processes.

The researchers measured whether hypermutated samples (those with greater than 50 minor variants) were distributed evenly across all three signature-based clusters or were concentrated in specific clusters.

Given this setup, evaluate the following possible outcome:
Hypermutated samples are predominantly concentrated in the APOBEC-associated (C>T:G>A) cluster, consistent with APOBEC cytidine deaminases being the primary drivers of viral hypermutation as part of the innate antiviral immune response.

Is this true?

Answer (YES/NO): NO